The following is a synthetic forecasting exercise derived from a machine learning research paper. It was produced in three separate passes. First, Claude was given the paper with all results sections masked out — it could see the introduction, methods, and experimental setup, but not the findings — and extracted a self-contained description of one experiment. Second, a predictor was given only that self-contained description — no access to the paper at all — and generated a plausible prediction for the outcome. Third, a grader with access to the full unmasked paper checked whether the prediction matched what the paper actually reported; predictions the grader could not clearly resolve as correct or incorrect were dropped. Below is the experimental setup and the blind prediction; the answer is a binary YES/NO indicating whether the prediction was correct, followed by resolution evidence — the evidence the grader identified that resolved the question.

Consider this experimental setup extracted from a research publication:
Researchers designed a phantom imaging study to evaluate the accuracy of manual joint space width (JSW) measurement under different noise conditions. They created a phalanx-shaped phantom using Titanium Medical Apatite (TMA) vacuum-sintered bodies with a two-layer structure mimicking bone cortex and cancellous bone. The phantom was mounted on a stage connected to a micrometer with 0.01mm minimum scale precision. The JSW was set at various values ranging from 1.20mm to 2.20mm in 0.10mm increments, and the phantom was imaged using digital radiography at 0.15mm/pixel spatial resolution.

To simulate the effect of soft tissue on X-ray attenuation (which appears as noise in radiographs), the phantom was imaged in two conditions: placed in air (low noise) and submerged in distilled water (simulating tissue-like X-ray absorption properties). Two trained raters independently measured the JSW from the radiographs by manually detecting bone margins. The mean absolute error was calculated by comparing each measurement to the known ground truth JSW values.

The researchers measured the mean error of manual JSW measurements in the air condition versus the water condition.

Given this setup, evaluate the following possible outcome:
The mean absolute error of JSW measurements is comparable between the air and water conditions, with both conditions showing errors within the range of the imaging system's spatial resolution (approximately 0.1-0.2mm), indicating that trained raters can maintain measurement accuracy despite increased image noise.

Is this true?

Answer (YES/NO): NO